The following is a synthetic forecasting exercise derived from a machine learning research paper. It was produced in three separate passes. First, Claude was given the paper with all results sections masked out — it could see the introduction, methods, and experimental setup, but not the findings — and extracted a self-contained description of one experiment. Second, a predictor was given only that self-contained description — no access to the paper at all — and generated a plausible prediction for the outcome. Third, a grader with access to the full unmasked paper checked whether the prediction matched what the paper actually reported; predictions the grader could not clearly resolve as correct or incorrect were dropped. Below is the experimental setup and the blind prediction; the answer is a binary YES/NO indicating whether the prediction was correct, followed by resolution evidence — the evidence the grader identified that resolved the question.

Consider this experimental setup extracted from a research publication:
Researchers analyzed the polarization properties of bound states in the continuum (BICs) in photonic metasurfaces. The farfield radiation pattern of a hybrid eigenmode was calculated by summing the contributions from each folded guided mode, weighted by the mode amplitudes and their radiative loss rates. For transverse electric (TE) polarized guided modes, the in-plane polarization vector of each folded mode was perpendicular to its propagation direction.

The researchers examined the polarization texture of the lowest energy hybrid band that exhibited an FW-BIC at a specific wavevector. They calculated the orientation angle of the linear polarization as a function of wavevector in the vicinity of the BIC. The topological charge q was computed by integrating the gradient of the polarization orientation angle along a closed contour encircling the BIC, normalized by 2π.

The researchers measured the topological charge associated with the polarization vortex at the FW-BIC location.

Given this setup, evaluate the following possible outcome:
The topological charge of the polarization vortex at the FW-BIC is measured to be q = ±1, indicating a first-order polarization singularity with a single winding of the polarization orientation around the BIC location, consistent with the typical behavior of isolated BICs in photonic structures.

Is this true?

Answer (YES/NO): YES